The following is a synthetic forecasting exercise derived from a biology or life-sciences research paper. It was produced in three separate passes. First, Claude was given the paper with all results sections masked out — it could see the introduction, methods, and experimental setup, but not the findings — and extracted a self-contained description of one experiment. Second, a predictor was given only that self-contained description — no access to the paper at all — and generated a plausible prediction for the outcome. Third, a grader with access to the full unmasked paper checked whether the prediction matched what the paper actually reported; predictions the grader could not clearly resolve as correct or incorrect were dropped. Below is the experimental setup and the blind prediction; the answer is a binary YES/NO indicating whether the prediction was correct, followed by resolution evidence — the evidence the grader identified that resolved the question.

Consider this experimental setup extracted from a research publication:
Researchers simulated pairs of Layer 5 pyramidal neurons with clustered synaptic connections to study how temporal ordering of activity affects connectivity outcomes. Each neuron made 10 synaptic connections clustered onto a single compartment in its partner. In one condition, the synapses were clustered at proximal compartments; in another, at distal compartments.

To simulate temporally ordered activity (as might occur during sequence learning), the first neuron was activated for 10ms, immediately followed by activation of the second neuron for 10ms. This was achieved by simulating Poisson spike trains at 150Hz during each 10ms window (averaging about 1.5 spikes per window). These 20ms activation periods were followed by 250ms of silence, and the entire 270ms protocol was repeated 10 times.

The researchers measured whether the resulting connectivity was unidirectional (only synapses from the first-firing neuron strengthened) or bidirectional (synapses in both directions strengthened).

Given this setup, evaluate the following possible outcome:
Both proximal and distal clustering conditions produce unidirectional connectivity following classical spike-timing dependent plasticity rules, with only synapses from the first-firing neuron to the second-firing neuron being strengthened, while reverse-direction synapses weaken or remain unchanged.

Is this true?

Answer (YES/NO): NO